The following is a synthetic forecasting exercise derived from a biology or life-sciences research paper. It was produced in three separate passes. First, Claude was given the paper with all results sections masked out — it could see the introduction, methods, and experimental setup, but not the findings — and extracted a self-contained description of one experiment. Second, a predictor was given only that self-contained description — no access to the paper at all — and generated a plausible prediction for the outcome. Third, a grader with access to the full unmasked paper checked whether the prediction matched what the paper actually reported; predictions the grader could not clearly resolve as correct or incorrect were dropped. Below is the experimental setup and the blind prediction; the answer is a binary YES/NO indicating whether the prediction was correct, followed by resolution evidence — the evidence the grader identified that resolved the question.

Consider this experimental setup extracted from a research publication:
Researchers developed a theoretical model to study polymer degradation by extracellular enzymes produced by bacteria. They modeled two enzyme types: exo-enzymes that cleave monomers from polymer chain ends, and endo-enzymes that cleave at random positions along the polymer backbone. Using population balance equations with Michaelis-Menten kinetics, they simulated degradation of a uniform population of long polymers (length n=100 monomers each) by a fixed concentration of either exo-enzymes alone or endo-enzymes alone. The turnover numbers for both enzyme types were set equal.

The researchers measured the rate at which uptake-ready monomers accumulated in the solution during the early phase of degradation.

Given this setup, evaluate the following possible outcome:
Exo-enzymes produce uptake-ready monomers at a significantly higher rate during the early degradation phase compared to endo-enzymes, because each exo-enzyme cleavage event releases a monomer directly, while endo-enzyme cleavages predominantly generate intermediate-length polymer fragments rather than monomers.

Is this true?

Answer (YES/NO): YES